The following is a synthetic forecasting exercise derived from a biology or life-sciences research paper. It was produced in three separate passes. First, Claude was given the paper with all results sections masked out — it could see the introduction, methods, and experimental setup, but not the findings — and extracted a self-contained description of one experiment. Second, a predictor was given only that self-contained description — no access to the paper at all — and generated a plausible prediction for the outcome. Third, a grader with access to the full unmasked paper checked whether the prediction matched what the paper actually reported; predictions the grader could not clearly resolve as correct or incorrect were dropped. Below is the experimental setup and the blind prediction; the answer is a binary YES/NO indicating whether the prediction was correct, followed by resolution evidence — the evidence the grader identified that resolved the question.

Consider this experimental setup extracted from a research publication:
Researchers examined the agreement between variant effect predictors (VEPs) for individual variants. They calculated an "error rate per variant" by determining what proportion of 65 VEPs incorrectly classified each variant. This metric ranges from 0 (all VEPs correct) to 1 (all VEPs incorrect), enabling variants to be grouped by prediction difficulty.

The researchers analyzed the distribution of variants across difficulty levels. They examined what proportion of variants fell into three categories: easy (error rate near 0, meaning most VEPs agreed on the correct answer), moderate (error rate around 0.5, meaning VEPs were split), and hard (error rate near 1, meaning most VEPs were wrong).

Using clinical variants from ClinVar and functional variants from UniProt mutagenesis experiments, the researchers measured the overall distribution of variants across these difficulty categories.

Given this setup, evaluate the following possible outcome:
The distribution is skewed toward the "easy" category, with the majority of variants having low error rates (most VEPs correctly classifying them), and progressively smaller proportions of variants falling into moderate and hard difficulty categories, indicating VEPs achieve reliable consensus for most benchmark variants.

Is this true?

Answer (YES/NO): NO